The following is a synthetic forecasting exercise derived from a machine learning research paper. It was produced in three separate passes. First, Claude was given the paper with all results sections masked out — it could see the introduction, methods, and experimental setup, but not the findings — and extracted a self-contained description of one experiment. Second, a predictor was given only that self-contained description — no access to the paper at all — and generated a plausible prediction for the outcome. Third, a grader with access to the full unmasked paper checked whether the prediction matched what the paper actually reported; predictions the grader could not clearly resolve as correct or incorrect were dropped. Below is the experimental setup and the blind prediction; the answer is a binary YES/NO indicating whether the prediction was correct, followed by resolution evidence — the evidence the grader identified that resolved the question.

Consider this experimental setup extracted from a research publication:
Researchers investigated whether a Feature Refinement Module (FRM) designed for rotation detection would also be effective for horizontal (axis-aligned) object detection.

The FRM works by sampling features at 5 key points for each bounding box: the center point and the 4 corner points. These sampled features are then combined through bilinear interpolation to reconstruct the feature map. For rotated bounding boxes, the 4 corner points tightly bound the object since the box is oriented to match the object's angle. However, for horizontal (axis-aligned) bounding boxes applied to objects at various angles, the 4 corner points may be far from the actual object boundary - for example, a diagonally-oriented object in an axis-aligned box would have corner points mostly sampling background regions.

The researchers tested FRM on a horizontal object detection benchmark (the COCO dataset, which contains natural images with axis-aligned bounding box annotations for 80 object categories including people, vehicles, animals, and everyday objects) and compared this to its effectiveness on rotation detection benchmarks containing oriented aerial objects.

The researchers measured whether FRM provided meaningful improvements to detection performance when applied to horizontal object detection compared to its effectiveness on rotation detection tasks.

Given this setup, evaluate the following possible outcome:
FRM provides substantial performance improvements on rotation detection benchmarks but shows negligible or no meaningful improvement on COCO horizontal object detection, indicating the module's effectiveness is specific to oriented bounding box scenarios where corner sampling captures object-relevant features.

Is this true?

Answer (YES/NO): YES